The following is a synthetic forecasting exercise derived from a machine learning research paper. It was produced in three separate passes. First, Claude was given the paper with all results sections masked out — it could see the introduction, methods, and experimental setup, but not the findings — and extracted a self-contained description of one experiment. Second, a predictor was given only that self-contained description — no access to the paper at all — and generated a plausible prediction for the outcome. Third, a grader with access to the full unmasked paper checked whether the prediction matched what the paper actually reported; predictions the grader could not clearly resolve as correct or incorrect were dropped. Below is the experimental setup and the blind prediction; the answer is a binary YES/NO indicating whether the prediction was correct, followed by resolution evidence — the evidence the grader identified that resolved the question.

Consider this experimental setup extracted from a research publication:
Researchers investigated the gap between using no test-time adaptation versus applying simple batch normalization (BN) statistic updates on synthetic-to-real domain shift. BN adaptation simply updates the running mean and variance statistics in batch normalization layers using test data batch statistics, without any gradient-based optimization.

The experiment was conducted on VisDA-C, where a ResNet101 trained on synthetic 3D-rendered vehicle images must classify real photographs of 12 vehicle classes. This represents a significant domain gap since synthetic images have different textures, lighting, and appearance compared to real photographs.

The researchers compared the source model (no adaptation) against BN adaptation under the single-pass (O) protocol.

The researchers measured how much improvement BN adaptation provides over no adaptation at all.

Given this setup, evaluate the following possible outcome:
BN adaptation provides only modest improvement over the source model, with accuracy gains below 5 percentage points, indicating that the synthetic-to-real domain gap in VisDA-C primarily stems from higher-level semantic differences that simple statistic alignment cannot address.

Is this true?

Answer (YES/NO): NO